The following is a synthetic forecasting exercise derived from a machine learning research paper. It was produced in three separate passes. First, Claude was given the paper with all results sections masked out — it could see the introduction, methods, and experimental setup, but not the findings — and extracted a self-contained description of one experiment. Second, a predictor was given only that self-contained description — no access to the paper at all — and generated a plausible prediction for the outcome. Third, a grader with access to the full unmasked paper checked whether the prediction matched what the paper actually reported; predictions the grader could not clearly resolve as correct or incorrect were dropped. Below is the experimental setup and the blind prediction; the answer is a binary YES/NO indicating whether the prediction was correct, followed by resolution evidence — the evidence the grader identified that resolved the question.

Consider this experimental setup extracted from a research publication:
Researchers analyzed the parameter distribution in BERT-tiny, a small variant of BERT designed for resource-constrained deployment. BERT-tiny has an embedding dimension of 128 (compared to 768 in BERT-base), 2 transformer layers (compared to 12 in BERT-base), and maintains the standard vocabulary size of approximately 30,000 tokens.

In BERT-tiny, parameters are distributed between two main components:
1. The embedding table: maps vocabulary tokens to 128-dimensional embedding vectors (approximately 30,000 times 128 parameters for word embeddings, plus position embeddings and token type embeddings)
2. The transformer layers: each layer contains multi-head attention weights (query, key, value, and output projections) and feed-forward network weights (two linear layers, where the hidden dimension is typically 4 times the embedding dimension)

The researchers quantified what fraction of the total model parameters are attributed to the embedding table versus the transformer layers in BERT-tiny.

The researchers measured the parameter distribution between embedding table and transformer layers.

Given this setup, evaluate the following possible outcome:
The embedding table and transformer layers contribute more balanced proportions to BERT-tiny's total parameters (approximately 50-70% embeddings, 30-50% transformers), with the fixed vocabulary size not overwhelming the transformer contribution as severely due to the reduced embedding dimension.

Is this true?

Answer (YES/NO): NO